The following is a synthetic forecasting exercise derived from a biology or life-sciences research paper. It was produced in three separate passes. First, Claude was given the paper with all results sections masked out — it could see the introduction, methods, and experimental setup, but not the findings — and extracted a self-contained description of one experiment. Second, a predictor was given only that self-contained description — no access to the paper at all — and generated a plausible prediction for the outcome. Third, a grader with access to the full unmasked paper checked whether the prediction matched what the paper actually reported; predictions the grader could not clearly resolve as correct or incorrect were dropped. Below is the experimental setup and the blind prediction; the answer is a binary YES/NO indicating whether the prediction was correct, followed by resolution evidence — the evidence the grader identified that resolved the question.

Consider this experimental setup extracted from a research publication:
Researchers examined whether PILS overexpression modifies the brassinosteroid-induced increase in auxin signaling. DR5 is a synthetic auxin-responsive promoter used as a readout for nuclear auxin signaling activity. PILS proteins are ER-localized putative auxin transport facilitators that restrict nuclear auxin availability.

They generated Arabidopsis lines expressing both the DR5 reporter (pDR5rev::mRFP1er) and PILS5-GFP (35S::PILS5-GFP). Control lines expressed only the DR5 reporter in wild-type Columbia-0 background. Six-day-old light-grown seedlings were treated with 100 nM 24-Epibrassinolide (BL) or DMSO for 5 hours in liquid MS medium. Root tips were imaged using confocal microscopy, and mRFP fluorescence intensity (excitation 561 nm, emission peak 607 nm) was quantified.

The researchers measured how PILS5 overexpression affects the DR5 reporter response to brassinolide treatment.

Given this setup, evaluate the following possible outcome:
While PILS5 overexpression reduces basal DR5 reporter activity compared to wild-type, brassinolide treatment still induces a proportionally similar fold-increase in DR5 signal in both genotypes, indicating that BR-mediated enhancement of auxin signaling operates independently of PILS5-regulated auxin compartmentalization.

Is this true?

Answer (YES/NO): NO